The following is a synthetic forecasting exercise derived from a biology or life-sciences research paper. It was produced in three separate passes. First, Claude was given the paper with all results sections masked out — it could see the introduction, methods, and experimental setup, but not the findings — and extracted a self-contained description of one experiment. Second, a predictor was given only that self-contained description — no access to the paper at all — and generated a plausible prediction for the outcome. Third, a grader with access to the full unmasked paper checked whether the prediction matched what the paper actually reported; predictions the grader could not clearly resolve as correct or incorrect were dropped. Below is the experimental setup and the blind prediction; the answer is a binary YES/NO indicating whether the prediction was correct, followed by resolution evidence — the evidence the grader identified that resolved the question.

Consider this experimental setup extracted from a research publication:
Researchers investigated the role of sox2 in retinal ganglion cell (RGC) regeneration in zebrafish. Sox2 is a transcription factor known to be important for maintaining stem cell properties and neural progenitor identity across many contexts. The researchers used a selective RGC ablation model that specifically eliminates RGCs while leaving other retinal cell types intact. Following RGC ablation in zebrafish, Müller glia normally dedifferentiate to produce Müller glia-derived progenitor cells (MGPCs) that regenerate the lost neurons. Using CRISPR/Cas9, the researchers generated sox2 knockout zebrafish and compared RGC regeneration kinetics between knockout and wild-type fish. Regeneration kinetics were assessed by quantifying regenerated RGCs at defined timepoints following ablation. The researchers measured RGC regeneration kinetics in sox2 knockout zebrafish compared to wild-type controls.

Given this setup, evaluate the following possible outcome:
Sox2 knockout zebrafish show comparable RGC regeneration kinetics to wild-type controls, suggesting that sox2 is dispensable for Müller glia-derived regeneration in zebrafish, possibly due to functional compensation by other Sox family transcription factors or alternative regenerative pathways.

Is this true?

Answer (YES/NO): NO